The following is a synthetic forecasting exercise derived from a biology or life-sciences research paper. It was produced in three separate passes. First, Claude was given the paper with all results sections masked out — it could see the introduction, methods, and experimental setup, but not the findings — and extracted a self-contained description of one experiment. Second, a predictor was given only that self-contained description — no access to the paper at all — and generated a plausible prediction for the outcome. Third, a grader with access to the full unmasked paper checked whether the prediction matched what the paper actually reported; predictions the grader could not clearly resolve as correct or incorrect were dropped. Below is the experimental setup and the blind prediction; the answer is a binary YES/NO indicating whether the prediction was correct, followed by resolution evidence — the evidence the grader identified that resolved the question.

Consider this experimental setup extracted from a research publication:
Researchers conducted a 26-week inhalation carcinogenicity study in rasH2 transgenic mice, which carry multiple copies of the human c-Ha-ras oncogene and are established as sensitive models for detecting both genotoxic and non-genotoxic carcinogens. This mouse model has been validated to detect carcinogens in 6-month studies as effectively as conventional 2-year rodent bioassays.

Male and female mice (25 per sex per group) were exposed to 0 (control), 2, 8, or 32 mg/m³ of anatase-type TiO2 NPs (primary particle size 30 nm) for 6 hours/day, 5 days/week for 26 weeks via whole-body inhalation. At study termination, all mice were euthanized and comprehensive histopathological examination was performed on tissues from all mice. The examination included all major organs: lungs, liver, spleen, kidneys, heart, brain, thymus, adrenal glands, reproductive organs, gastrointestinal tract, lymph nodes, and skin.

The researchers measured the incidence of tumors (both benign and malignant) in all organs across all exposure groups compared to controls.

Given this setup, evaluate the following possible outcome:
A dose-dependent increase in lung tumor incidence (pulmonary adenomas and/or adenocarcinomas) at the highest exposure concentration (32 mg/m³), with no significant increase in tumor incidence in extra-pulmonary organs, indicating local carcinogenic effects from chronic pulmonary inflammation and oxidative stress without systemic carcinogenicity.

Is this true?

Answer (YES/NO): NO